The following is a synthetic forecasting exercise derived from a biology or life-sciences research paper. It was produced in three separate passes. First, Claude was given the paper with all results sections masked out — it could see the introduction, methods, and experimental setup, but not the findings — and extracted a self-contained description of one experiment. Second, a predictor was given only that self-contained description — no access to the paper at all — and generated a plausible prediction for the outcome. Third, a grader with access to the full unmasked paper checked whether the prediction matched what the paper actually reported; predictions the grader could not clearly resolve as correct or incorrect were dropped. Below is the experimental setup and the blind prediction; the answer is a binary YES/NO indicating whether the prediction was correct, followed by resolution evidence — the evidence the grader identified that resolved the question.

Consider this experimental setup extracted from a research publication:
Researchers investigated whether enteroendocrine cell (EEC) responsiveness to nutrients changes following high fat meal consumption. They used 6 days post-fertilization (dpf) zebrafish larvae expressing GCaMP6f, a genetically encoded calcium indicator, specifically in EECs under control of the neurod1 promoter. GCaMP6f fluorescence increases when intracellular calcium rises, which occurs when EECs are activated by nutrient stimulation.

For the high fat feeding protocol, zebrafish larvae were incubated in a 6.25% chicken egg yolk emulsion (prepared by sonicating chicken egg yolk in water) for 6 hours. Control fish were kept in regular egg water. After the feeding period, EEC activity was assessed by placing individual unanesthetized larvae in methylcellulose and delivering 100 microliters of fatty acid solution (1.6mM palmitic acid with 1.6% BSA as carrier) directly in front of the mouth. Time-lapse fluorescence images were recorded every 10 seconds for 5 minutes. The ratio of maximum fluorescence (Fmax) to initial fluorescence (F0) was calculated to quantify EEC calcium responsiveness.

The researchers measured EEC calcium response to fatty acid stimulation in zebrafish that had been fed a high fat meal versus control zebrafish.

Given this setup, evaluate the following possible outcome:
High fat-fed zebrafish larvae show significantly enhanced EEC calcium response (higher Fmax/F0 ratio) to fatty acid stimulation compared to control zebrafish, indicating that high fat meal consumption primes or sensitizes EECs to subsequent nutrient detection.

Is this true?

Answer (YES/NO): NO